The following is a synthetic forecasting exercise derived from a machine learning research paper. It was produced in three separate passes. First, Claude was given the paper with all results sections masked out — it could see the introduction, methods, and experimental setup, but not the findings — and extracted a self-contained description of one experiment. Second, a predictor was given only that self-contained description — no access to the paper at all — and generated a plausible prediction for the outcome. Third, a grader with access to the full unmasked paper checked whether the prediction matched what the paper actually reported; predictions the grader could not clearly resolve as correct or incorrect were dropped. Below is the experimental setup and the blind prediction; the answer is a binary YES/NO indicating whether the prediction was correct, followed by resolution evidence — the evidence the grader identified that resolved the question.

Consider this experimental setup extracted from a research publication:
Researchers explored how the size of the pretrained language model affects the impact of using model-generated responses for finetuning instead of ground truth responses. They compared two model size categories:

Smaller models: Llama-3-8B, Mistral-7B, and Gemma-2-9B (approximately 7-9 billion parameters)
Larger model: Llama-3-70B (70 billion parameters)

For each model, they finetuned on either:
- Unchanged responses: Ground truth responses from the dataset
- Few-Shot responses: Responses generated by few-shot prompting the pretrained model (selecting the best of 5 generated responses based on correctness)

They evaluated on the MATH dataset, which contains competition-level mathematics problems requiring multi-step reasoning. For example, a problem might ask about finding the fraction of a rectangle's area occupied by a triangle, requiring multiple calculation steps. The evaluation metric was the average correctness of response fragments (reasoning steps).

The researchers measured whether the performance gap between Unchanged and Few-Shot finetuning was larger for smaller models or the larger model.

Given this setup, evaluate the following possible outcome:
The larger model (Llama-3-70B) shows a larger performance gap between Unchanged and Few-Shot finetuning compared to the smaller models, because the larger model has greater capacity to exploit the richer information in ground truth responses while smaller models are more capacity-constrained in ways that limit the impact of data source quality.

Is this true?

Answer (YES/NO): NO